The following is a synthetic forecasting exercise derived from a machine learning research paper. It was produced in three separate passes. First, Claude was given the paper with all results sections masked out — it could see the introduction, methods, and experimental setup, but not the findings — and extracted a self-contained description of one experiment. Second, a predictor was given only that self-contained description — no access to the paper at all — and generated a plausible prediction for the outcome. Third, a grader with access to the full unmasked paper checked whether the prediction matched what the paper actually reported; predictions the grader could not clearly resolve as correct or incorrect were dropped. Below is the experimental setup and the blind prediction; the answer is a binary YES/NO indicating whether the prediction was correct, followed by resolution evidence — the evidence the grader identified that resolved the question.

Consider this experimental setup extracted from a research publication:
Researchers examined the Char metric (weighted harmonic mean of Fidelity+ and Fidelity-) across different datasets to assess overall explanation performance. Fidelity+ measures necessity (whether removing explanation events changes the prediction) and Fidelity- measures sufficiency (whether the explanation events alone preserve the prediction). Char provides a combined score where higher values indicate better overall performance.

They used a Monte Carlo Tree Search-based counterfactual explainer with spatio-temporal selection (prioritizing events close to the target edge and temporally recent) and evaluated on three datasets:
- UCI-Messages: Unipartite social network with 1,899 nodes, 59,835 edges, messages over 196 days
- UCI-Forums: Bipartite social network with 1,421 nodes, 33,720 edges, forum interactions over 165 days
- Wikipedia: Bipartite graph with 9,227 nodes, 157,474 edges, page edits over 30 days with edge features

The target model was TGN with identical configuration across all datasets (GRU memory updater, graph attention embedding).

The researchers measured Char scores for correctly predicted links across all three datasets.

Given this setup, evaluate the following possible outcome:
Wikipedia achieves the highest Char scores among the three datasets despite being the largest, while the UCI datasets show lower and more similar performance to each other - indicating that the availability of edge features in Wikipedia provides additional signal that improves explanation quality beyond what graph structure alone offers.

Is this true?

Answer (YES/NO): NO